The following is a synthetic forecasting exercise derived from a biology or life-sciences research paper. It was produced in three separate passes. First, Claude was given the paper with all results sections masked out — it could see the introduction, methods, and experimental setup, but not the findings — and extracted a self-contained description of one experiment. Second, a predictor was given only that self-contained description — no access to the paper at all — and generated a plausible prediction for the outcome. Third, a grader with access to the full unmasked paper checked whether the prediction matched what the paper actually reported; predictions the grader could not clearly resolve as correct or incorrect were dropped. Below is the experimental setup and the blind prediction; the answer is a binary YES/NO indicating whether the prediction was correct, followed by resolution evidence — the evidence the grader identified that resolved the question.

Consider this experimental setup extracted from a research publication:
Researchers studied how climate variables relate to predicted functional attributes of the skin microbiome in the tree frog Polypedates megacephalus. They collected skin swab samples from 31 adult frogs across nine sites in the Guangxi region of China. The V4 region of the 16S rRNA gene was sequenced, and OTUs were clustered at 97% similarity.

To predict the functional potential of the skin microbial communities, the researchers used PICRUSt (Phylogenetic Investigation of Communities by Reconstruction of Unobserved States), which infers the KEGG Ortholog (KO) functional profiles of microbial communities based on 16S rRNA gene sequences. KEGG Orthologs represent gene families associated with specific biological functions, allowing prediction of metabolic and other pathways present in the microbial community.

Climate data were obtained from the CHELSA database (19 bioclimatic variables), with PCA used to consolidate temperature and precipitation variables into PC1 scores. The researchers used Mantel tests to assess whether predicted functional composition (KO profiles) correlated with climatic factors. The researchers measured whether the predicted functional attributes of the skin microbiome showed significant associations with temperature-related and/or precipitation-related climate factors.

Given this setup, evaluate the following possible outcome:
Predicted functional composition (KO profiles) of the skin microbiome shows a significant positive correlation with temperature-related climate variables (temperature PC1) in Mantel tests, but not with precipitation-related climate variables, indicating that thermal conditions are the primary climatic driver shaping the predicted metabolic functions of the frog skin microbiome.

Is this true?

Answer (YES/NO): NO